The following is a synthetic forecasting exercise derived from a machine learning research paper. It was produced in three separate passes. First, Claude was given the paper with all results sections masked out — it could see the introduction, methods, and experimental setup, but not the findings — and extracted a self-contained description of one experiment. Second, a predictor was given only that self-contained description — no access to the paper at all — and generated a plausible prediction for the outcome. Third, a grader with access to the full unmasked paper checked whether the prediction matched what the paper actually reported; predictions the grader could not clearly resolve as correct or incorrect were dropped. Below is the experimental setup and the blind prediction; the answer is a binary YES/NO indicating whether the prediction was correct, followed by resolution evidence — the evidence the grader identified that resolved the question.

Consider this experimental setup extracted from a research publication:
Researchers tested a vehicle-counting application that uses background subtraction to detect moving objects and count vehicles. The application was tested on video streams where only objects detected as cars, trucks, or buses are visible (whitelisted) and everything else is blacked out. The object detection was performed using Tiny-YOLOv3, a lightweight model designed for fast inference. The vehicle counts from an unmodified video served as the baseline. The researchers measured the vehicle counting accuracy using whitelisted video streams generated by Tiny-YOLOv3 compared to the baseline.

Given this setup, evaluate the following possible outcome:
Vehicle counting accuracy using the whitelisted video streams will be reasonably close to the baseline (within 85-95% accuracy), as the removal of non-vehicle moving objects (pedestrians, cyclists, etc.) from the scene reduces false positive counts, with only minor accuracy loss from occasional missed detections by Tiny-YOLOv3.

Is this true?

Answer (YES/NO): NO